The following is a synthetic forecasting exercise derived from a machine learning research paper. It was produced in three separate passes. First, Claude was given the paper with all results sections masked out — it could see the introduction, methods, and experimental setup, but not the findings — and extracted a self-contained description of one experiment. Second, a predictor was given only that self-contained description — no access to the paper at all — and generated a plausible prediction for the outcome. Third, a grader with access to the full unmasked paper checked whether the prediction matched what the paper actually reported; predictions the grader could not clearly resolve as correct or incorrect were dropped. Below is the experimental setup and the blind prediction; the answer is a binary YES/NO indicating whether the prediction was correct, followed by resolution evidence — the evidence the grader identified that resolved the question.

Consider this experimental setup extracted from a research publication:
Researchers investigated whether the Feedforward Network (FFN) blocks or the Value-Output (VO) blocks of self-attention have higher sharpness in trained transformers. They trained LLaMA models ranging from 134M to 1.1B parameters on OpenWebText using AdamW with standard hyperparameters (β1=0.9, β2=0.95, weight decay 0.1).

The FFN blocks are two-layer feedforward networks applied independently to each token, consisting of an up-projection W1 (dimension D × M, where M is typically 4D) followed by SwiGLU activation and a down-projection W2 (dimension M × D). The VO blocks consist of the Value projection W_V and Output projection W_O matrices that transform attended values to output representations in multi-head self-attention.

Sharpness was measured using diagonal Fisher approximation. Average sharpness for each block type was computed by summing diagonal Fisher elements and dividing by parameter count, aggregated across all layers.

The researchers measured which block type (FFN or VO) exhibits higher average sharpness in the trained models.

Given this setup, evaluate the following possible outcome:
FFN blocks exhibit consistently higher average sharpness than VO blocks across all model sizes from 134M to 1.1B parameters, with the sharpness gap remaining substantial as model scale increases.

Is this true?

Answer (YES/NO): NO